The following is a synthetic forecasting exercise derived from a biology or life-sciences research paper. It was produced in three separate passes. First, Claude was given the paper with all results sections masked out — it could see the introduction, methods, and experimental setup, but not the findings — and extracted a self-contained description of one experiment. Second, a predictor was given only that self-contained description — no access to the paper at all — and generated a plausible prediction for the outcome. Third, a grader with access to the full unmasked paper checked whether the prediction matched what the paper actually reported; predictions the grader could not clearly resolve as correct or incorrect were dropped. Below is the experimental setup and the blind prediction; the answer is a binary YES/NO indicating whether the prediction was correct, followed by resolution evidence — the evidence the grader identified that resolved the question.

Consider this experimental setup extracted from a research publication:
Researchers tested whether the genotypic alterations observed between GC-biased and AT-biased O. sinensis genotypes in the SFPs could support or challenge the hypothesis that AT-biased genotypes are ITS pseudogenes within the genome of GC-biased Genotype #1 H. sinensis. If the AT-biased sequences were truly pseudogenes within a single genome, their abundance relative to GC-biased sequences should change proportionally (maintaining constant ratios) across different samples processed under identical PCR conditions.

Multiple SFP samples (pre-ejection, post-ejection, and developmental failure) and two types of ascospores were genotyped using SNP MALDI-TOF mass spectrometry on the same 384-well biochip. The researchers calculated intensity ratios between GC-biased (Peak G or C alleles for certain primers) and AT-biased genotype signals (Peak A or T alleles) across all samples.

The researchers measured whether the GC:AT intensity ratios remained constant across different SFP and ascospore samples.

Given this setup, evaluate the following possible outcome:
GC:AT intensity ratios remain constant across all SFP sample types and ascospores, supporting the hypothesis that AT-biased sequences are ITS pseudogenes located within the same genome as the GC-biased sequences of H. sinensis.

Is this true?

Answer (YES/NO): NO